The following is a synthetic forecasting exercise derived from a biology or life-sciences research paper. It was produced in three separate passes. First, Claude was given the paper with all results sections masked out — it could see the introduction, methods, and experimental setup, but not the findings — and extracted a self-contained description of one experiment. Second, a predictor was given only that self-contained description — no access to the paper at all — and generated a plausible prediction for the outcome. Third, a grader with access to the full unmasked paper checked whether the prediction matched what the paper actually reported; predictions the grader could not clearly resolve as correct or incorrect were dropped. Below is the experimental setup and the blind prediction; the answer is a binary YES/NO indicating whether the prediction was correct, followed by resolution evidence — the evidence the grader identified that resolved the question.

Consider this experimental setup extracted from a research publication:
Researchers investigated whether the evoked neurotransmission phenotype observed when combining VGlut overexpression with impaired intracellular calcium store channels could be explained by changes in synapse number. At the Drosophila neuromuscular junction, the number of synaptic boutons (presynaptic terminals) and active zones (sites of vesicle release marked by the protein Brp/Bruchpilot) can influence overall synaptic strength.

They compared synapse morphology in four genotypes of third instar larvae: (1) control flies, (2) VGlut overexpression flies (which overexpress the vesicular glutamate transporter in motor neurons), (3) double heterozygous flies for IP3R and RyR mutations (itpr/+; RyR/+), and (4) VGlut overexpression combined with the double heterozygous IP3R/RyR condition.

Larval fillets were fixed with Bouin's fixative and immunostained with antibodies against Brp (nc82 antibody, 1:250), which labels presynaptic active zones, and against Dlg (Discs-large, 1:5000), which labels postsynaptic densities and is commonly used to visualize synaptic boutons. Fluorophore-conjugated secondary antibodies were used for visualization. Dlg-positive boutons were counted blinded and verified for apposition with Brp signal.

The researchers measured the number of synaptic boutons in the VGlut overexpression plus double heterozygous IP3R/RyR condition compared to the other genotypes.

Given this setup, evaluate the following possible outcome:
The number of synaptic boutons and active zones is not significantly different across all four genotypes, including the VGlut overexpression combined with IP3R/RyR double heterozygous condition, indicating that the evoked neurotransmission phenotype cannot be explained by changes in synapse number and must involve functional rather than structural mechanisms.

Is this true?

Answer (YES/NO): NO